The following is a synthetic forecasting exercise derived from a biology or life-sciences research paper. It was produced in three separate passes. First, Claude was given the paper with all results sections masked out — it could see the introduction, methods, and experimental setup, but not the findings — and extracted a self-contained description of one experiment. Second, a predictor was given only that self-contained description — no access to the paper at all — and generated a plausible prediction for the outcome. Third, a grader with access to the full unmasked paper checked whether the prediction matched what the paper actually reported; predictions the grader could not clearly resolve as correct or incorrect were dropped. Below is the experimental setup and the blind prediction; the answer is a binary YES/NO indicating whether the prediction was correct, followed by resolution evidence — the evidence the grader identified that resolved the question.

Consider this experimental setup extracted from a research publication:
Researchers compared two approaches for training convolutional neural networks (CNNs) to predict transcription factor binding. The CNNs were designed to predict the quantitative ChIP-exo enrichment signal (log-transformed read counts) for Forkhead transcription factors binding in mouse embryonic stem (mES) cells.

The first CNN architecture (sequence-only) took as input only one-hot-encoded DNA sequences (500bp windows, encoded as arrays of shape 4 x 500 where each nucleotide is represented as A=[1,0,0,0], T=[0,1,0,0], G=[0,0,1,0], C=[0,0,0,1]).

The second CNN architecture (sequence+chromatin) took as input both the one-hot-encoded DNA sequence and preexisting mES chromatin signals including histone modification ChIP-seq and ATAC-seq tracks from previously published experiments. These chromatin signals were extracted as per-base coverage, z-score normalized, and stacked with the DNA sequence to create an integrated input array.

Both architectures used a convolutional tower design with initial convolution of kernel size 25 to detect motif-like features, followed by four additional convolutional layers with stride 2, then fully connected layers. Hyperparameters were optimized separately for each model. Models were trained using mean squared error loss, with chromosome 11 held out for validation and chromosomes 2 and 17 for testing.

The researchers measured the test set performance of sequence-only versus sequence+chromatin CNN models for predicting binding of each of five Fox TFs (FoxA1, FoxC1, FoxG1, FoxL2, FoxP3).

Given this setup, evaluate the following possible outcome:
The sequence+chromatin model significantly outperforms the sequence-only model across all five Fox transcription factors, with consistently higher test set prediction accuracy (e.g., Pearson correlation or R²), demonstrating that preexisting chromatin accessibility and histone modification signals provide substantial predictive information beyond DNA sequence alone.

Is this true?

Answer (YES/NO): YES